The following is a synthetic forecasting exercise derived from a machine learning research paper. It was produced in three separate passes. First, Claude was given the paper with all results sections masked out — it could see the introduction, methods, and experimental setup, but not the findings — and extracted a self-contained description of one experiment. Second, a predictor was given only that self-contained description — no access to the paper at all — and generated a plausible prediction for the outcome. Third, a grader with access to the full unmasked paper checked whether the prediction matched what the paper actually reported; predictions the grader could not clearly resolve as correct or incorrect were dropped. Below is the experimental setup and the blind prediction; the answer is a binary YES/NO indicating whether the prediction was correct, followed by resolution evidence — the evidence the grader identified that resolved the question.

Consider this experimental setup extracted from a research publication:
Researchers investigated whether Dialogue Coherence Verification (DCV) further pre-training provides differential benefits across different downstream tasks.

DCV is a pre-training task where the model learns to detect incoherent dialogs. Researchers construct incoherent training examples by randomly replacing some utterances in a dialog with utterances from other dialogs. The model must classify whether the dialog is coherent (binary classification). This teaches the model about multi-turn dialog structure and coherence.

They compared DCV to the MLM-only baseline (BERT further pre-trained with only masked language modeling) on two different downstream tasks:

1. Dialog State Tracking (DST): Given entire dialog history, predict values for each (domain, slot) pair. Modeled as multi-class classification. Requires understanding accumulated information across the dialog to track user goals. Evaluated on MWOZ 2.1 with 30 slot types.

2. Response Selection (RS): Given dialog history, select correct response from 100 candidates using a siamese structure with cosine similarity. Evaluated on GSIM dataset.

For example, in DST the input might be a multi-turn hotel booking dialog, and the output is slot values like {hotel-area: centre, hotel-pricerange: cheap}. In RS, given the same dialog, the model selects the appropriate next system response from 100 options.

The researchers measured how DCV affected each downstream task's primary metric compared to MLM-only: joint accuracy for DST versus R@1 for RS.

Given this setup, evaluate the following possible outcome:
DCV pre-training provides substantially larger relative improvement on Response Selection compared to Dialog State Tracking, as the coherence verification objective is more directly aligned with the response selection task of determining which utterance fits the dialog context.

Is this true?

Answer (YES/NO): NO